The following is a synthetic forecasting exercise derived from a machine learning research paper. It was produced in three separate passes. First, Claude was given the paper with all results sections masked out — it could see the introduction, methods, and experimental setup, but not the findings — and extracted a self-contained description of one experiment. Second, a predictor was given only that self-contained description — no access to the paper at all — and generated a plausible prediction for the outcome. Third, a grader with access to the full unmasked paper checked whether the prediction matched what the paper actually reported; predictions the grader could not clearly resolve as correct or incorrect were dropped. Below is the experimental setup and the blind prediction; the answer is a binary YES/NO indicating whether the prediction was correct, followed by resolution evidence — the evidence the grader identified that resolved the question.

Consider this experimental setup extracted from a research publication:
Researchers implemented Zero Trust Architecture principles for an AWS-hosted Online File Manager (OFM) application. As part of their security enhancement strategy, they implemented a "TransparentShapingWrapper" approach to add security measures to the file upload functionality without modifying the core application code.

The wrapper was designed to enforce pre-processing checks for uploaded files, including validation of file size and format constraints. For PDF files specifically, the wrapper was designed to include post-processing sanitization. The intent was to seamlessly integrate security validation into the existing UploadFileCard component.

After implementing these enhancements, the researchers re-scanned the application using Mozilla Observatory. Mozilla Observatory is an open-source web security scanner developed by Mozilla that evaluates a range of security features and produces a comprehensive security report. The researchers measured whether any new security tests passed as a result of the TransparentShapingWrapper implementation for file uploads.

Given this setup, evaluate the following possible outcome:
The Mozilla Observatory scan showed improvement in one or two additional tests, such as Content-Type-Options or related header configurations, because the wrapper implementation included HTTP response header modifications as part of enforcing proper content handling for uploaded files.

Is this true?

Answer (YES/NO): NO